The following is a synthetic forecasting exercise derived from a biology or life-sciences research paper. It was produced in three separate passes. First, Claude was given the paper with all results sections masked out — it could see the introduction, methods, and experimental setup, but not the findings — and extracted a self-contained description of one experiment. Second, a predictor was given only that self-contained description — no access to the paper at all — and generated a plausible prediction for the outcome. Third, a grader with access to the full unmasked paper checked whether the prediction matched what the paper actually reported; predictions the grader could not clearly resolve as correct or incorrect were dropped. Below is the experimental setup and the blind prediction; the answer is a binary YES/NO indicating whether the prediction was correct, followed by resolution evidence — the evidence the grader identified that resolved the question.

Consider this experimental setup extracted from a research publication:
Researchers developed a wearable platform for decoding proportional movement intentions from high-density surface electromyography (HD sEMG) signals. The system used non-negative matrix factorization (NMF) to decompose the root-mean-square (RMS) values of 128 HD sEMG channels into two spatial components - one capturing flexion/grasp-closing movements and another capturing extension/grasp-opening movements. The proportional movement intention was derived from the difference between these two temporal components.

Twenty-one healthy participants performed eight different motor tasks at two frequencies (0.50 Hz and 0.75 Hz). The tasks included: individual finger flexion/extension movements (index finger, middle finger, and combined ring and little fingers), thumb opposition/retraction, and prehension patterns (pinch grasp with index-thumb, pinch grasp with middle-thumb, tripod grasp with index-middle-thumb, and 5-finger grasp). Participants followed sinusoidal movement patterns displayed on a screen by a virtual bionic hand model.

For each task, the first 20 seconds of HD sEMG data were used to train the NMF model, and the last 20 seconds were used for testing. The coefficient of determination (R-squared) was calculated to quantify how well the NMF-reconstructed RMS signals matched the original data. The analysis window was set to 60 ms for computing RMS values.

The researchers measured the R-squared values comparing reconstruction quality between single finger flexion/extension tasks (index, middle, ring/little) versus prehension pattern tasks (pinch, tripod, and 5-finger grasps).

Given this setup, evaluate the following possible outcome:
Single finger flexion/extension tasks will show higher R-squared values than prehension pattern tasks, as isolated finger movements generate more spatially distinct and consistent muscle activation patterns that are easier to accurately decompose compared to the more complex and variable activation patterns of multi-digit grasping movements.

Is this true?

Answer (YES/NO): NO